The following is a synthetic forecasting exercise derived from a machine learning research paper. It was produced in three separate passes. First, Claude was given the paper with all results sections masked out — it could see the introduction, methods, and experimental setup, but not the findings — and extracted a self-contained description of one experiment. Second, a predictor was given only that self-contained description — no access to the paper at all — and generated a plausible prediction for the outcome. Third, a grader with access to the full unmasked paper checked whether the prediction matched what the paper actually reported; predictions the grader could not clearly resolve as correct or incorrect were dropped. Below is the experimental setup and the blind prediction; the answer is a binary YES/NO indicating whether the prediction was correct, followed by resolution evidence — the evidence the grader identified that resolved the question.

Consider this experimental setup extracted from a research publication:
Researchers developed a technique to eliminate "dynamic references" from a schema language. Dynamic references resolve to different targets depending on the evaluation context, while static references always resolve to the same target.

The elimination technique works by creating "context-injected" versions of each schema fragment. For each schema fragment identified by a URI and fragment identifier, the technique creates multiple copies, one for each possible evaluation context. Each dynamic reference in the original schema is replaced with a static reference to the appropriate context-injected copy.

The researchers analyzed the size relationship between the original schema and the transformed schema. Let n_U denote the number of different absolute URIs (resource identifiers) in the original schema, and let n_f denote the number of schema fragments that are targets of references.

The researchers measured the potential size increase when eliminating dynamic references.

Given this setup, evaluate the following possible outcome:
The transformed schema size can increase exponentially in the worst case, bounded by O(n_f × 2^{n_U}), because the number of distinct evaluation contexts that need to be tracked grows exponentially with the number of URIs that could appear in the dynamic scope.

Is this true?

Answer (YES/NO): NO